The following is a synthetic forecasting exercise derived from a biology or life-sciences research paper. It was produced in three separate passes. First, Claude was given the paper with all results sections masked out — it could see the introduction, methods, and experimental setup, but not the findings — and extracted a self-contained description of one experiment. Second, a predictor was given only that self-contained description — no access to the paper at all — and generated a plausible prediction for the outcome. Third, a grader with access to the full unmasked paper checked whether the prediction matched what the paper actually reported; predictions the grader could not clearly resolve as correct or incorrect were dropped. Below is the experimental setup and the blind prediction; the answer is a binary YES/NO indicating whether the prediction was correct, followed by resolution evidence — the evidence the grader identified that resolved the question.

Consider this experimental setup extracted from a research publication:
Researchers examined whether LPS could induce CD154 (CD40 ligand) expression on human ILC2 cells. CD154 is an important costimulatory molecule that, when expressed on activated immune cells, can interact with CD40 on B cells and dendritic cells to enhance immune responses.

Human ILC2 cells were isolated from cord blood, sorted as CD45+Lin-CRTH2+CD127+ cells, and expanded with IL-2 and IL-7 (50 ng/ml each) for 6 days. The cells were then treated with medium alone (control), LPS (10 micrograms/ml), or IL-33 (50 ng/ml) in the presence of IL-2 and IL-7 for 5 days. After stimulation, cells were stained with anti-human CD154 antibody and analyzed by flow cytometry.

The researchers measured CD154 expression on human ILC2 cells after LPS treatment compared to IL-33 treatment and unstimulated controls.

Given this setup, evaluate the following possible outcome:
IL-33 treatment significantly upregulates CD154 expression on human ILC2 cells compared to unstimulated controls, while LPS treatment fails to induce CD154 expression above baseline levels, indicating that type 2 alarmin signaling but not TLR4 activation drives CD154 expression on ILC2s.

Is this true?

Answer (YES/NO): NO